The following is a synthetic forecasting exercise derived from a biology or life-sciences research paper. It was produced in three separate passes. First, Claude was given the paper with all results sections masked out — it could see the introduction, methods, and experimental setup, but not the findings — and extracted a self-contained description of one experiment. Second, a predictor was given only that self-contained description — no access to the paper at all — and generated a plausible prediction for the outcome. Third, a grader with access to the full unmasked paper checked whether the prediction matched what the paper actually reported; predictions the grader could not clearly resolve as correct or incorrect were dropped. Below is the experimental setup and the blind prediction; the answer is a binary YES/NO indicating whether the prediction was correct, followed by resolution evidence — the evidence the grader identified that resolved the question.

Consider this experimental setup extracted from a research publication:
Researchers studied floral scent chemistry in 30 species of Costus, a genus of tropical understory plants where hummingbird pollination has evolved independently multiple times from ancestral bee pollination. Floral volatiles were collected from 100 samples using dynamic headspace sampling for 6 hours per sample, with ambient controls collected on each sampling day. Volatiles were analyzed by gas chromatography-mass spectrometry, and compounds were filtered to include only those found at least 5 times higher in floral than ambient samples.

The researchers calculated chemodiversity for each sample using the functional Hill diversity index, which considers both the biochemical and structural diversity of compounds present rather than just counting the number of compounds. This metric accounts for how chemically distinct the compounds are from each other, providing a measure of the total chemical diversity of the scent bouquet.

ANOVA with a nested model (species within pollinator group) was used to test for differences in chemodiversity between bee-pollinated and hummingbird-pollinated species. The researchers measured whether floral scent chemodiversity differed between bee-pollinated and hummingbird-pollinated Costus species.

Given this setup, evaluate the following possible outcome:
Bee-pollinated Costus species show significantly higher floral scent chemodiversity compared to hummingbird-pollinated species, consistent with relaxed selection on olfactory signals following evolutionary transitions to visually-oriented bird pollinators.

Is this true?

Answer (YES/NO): YES